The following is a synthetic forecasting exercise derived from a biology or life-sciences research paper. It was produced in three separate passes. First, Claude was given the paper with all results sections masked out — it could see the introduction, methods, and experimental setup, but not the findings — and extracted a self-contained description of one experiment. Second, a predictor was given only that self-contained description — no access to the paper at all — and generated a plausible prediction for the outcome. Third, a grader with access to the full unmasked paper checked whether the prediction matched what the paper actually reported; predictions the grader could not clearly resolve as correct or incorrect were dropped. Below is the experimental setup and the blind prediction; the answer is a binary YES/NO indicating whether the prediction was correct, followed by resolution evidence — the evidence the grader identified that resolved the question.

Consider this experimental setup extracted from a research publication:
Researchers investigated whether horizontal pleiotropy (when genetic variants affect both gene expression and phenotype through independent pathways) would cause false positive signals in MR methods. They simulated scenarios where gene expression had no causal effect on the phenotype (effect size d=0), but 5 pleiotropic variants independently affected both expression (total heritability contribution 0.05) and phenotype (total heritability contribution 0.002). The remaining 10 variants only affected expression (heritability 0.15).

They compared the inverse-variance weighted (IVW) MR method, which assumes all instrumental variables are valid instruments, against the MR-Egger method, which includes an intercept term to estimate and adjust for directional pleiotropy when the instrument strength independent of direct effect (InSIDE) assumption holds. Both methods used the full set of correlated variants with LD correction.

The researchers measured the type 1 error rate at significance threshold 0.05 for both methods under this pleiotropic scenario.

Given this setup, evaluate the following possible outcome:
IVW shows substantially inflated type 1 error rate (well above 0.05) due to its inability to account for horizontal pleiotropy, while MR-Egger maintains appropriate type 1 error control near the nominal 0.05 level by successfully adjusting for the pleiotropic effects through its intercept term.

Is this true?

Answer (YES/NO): NO